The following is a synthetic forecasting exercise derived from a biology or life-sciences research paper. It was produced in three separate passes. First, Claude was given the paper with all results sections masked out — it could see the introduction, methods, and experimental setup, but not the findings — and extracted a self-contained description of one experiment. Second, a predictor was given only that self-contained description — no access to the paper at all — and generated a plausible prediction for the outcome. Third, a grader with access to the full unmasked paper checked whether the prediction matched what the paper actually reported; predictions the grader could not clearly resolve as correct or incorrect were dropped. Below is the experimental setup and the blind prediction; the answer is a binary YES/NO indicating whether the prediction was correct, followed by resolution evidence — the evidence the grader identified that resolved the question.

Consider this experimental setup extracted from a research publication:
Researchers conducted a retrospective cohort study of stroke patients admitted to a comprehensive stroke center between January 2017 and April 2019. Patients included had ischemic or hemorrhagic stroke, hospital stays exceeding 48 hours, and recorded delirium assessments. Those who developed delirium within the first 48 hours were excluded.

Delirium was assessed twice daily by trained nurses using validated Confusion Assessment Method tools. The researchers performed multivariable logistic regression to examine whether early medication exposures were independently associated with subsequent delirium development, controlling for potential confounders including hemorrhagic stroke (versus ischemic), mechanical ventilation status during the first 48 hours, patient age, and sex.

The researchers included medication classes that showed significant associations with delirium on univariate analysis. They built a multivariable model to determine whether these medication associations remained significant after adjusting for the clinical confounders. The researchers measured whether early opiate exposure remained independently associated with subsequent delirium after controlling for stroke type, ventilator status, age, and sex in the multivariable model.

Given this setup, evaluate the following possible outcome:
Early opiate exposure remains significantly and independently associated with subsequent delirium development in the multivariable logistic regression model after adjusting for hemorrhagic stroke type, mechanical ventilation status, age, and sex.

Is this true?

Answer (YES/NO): YES